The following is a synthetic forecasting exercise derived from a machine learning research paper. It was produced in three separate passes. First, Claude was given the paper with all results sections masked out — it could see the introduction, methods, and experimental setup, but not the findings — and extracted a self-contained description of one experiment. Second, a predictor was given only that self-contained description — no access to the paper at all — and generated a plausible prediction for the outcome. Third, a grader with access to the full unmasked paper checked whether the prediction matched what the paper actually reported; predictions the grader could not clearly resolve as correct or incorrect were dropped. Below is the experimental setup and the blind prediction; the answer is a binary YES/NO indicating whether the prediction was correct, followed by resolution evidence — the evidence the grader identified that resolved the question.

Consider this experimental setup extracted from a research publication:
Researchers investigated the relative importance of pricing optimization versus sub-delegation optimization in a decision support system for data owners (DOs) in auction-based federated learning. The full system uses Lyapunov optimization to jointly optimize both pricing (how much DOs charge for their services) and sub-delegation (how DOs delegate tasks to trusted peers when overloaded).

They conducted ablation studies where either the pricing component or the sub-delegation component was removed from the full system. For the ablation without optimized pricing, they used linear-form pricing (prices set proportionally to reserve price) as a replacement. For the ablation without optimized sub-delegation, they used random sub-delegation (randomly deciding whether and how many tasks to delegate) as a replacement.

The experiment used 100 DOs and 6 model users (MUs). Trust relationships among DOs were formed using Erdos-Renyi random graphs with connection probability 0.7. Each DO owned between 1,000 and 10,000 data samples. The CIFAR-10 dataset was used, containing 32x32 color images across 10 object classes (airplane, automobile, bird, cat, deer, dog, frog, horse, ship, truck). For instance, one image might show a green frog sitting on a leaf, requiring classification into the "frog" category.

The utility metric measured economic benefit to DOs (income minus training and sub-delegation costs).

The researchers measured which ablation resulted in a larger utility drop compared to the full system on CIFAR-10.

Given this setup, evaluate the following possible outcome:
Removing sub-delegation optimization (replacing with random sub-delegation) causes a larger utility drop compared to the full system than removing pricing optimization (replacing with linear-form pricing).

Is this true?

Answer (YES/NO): NO